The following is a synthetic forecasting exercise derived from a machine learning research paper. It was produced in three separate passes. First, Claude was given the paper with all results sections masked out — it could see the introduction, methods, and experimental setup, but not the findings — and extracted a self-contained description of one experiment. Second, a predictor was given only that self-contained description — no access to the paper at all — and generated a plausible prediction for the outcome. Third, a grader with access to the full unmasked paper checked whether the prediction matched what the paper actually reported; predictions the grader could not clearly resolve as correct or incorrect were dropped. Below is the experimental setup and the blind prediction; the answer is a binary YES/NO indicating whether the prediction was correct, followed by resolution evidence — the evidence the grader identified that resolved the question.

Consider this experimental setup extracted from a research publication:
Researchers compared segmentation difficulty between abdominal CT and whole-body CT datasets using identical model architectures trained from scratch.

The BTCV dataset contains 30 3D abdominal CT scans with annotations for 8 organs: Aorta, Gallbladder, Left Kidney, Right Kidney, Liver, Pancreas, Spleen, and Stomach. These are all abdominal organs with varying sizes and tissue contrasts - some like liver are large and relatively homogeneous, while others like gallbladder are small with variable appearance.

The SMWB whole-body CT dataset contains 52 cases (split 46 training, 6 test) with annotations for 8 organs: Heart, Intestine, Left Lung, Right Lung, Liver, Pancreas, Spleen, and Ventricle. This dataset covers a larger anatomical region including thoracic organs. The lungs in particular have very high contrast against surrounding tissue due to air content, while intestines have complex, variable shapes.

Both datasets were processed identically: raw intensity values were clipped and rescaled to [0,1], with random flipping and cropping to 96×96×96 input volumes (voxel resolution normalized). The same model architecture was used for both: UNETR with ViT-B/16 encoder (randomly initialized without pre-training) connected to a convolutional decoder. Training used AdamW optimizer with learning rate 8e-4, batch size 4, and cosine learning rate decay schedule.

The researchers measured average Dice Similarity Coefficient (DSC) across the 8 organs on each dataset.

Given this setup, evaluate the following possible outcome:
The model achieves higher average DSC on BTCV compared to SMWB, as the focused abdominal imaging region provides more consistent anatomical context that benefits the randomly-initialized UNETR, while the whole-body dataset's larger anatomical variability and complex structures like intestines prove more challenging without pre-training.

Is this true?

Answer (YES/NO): NO